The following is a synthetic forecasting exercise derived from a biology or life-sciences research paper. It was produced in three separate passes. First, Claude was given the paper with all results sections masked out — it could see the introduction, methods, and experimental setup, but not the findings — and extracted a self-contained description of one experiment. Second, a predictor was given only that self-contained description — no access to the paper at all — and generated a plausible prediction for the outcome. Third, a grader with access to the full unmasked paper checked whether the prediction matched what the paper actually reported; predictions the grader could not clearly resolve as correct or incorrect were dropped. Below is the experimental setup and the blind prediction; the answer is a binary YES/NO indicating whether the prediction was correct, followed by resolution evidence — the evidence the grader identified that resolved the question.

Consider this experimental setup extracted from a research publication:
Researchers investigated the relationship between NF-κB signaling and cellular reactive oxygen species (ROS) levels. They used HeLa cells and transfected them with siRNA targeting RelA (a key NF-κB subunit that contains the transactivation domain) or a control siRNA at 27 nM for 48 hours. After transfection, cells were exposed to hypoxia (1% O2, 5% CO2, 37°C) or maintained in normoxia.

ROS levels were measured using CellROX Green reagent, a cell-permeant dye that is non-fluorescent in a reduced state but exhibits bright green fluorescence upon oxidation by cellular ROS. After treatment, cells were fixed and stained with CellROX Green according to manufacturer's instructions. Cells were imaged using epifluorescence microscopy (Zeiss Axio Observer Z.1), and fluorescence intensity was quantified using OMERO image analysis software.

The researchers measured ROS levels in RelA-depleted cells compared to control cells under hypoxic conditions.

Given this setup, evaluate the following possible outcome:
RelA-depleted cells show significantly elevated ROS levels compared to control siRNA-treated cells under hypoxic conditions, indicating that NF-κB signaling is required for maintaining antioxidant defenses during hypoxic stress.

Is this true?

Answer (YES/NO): NO